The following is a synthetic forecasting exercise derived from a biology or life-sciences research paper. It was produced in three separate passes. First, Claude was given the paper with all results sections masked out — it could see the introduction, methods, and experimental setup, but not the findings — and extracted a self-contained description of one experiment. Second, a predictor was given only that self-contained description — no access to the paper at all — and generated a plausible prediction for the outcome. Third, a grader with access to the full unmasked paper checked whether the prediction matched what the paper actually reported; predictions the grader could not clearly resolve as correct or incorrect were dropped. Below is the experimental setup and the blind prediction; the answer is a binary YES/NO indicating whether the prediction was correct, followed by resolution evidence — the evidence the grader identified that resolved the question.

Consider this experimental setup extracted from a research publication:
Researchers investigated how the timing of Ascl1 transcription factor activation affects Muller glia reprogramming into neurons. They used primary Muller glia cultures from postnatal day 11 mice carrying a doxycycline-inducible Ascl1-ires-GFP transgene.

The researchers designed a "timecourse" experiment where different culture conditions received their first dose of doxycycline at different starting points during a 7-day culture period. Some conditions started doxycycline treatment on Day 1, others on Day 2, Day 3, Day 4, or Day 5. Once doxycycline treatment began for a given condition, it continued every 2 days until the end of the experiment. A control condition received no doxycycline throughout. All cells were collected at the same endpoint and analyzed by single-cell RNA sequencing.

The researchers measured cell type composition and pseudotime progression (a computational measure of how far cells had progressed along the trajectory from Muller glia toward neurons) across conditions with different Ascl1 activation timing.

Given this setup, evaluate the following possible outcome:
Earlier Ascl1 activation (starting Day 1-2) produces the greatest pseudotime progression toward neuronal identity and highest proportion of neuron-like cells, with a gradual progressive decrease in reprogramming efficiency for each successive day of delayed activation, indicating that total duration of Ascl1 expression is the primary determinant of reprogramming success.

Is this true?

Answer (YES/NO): YES